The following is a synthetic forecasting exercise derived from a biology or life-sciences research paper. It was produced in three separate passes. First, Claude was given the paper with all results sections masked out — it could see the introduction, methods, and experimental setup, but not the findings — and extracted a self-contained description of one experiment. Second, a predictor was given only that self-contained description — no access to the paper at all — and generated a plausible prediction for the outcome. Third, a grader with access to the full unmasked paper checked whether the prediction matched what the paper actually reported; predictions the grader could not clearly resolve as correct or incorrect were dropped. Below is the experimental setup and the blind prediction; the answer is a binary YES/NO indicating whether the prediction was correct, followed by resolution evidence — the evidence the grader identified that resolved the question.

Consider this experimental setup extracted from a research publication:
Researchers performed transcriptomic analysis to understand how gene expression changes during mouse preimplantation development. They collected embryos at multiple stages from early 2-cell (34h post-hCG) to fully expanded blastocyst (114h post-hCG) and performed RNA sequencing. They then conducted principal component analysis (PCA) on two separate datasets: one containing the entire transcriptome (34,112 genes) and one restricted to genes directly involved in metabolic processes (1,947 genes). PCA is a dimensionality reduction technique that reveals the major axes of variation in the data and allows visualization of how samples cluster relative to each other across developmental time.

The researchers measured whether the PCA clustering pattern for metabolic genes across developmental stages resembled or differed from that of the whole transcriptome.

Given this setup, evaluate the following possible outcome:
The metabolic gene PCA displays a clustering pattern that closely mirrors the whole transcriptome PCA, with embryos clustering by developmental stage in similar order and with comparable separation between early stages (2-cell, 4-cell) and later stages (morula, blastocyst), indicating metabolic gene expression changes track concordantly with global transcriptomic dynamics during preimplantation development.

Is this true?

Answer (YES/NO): YES